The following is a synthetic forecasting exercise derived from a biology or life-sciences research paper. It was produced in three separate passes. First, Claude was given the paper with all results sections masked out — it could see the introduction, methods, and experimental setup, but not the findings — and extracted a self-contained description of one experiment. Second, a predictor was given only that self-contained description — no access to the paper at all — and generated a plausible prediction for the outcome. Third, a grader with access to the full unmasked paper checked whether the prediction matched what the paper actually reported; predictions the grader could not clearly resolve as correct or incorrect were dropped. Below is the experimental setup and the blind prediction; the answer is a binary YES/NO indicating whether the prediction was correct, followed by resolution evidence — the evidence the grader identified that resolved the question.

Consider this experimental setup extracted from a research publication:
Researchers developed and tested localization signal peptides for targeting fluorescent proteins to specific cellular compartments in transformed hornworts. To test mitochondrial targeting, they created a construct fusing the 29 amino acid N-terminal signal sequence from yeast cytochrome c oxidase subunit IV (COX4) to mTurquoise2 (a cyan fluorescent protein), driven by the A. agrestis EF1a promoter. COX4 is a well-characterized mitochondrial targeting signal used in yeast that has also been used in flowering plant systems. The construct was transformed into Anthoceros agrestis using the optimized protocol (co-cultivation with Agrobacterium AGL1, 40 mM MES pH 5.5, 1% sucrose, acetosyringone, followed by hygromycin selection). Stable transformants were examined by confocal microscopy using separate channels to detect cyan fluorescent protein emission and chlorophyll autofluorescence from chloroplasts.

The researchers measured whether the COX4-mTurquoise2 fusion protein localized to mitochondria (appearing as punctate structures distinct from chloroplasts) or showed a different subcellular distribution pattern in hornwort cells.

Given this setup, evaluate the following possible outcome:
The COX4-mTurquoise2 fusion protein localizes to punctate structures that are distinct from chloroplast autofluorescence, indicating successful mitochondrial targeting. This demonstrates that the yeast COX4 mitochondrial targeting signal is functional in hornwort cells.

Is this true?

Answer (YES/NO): NO